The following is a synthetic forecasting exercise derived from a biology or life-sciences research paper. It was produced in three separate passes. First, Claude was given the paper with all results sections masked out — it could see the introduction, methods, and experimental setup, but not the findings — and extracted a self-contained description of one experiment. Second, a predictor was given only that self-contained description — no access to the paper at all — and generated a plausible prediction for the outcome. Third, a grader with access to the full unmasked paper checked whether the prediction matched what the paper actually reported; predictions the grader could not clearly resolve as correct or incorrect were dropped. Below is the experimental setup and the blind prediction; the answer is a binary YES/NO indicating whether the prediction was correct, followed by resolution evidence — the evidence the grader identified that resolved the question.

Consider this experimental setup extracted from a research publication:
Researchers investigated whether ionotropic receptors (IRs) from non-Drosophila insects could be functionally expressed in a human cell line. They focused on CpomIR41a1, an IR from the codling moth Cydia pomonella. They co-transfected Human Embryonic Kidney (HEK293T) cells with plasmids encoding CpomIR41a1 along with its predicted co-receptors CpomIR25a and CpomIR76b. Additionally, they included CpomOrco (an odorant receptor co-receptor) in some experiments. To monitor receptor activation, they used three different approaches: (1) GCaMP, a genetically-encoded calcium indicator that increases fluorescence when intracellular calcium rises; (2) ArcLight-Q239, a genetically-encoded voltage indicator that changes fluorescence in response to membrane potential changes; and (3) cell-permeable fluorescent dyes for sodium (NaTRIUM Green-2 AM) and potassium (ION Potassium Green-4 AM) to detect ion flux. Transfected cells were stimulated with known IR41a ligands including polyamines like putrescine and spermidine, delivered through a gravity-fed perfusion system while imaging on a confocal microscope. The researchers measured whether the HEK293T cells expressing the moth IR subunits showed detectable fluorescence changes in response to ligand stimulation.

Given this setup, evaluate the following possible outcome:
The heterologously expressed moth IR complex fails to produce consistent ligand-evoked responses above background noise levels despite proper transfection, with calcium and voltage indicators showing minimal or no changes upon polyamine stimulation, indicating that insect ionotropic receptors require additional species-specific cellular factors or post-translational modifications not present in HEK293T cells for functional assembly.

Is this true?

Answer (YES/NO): YES